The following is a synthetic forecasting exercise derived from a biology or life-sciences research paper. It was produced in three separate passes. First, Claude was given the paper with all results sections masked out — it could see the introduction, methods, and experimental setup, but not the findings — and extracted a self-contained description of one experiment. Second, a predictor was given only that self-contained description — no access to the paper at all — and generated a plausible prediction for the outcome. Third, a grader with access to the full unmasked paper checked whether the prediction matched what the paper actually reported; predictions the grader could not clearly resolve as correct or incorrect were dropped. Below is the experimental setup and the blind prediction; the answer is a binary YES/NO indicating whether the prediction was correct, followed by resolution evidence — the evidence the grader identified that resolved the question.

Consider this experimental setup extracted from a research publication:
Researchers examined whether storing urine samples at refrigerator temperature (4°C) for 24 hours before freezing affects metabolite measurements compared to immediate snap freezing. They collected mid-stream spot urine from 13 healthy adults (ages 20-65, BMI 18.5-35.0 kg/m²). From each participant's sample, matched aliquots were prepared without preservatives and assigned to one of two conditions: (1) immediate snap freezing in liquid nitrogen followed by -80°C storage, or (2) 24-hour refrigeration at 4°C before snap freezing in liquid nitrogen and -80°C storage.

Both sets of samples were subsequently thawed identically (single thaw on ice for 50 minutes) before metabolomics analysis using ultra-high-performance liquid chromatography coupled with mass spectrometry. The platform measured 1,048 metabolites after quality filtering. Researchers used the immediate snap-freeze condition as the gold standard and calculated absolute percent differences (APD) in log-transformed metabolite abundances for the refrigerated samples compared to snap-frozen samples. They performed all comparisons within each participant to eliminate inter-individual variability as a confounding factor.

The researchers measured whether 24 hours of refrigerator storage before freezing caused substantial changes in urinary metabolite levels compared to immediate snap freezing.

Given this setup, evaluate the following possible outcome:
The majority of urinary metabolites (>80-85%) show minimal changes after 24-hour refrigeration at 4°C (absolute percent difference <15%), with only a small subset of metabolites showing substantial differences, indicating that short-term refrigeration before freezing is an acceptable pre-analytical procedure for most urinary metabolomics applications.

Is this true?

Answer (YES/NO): YES